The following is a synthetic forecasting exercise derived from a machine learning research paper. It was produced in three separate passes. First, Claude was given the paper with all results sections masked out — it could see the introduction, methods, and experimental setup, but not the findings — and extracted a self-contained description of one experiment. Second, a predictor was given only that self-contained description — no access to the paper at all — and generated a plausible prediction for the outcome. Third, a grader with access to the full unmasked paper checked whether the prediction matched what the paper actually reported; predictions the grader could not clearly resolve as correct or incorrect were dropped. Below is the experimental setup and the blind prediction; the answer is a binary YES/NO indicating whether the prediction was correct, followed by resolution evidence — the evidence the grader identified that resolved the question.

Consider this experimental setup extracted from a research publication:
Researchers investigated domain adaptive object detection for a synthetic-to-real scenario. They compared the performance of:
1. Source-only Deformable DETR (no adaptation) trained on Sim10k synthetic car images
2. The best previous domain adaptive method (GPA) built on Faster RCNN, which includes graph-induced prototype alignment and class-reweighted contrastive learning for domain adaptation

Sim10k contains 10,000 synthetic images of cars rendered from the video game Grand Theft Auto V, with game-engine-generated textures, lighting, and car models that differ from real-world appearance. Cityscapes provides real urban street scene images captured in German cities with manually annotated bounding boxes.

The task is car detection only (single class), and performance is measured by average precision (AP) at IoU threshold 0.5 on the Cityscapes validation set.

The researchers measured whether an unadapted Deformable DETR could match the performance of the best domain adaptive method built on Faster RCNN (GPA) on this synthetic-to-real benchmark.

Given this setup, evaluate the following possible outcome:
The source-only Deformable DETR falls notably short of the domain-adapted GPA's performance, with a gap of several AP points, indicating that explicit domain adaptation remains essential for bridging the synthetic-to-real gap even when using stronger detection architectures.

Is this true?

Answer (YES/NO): NO